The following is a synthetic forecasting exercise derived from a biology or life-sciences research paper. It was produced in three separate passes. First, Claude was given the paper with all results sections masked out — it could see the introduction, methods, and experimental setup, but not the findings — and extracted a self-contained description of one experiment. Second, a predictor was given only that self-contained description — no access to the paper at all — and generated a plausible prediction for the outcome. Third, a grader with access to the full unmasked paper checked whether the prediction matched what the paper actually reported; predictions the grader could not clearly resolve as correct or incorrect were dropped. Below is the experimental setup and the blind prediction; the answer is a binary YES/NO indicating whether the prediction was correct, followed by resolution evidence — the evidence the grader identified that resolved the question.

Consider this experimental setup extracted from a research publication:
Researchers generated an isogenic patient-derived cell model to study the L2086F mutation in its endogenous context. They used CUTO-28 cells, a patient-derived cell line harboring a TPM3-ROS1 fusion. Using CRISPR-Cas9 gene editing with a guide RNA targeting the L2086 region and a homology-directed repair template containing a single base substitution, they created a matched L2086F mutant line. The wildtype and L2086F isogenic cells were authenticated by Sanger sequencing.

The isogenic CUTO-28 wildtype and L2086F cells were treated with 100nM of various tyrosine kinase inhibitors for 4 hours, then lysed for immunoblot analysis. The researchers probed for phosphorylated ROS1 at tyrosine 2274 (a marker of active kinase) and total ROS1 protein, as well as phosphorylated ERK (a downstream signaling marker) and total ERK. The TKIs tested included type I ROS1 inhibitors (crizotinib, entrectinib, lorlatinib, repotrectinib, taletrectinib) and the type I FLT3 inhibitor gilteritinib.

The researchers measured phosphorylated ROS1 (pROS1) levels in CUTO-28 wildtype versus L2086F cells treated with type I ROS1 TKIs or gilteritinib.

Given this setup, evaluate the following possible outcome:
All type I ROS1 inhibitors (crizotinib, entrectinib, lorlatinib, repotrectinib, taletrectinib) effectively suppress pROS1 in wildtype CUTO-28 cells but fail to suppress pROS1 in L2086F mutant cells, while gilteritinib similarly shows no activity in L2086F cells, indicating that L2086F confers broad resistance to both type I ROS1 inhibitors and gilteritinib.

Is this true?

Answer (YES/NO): NO